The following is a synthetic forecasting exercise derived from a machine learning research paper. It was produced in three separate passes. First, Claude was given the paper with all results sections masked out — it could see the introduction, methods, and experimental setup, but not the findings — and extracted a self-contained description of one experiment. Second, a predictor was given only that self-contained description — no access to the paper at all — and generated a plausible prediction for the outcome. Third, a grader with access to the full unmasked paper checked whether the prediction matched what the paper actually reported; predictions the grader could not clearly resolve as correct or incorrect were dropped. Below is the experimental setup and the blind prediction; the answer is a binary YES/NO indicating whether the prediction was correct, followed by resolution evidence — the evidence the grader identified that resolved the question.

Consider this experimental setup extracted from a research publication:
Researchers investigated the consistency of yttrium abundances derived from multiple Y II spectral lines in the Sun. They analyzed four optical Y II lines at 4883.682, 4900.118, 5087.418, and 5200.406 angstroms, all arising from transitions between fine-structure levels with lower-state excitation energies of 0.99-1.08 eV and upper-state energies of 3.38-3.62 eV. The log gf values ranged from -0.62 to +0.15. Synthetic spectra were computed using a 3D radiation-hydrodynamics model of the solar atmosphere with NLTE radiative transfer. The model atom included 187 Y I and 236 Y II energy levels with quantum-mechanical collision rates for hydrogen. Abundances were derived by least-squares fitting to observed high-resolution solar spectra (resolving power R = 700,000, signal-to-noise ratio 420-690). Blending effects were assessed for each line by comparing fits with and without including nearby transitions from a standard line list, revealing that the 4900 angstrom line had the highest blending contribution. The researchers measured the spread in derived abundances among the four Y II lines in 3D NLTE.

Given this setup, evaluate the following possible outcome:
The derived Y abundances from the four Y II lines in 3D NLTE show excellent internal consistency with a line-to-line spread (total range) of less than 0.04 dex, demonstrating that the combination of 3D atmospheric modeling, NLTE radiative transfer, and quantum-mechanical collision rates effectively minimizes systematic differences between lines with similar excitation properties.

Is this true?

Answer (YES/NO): NO